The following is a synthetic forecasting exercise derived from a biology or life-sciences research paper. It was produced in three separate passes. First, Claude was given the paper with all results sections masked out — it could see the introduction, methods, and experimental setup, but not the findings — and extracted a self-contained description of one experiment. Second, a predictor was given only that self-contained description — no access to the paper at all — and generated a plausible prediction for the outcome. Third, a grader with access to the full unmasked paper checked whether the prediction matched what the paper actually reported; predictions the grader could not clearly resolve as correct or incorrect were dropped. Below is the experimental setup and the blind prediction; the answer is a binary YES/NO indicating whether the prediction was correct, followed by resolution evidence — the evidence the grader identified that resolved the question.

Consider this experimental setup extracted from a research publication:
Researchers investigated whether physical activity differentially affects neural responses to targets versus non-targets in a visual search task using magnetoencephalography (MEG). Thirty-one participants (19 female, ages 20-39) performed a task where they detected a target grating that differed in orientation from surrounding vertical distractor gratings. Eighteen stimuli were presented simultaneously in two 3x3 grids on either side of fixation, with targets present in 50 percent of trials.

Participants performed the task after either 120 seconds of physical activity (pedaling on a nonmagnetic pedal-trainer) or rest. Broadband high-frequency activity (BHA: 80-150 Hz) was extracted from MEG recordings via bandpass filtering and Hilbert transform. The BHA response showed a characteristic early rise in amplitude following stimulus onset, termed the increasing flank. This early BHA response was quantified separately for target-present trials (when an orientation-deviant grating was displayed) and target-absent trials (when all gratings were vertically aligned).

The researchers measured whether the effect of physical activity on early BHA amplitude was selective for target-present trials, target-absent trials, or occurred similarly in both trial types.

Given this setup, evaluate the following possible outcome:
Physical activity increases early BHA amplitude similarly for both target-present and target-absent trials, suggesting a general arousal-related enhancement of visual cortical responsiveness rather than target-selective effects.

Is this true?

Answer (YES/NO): NO